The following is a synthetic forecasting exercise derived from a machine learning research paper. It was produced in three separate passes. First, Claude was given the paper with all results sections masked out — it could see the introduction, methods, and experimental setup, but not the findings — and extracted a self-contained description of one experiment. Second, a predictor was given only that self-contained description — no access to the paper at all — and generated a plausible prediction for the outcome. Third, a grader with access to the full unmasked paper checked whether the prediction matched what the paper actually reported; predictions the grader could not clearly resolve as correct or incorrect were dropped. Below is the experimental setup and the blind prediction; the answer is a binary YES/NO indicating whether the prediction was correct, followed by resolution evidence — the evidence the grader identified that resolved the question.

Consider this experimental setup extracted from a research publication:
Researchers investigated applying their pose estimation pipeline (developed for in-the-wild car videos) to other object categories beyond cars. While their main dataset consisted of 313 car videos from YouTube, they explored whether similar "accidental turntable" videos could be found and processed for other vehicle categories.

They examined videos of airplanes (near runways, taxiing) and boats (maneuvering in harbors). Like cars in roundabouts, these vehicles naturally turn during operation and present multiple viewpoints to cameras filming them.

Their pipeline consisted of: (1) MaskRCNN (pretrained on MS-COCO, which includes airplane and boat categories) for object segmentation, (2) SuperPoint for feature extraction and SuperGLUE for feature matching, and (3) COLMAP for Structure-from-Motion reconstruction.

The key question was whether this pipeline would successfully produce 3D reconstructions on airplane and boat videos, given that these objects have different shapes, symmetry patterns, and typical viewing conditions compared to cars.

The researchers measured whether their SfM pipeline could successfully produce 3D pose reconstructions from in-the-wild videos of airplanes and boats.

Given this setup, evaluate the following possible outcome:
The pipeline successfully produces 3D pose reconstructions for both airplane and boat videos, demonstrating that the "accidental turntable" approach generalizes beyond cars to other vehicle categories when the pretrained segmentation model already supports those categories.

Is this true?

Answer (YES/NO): YES